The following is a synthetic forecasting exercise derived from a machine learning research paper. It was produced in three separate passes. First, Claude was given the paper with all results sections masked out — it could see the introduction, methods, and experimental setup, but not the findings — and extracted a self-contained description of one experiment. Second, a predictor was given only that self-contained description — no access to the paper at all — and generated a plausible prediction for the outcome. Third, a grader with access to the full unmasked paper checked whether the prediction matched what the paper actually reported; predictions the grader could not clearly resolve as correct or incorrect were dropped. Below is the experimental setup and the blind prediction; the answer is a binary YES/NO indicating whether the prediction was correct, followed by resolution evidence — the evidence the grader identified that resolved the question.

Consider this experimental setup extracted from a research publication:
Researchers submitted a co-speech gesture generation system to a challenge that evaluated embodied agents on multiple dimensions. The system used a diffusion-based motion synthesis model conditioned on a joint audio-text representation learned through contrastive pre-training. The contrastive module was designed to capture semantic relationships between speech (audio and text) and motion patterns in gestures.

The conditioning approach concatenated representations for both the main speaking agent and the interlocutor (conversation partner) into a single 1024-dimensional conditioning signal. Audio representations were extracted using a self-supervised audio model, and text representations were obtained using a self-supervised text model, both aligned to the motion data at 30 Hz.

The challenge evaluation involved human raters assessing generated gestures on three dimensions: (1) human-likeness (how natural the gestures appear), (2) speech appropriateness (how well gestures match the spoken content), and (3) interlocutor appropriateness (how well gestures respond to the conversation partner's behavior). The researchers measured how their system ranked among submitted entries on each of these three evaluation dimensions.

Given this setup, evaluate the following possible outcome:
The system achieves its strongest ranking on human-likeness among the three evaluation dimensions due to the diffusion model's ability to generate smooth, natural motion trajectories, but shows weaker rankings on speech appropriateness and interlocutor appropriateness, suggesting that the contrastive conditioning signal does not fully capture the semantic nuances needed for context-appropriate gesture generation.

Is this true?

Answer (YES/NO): NO